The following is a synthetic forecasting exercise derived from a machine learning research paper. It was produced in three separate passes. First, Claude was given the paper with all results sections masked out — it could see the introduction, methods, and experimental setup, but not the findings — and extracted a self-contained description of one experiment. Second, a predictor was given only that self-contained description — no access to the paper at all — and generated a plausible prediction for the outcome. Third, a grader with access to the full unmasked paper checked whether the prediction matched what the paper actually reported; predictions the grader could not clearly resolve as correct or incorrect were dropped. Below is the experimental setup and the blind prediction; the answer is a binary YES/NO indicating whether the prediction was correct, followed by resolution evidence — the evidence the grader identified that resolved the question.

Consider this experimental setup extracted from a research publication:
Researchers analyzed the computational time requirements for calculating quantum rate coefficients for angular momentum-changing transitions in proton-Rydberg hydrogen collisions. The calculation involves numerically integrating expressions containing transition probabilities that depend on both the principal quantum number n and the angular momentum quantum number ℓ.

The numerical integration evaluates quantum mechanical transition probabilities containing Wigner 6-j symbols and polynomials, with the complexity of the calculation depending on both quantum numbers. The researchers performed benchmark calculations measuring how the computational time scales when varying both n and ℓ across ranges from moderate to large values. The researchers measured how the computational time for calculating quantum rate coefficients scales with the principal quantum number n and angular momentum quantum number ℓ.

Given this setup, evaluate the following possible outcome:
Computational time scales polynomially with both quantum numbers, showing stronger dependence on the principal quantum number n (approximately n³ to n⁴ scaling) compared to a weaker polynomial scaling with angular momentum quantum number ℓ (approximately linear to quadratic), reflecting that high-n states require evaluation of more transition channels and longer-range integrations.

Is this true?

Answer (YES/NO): NO